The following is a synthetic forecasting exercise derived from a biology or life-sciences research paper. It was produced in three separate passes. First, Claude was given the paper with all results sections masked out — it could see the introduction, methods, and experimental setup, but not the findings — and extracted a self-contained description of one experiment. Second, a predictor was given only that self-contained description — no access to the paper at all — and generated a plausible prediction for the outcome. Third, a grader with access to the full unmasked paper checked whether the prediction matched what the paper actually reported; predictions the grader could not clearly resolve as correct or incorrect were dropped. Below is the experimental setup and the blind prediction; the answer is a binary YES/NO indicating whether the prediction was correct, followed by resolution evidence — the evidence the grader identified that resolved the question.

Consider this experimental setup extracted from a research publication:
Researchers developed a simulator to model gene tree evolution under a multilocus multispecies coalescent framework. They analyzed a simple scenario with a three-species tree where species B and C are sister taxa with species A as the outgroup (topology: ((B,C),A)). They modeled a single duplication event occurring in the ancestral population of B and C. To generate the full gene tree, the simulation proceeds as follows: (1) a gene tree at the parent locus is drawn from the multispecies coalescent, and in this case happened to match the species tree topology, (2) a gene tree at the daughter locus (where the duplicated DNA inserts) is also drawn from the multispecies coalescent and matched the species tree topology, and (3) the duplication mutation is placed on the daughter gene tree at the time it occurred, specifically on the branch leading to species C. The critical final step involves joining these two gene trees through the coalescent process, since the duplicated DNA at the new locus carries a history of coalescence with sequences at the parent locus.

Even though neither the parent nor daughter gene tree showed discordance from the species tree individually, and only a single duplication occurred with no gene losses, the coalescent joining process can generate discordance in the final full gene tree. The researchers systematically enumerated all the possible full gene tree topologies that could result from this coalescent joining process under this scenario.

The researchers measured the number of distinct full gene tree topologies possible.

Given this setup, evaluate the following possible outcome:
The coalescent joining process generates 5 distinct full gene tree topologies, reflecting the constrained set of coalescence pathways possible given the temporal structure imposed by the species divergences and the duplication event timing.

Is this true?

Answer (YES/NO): YES